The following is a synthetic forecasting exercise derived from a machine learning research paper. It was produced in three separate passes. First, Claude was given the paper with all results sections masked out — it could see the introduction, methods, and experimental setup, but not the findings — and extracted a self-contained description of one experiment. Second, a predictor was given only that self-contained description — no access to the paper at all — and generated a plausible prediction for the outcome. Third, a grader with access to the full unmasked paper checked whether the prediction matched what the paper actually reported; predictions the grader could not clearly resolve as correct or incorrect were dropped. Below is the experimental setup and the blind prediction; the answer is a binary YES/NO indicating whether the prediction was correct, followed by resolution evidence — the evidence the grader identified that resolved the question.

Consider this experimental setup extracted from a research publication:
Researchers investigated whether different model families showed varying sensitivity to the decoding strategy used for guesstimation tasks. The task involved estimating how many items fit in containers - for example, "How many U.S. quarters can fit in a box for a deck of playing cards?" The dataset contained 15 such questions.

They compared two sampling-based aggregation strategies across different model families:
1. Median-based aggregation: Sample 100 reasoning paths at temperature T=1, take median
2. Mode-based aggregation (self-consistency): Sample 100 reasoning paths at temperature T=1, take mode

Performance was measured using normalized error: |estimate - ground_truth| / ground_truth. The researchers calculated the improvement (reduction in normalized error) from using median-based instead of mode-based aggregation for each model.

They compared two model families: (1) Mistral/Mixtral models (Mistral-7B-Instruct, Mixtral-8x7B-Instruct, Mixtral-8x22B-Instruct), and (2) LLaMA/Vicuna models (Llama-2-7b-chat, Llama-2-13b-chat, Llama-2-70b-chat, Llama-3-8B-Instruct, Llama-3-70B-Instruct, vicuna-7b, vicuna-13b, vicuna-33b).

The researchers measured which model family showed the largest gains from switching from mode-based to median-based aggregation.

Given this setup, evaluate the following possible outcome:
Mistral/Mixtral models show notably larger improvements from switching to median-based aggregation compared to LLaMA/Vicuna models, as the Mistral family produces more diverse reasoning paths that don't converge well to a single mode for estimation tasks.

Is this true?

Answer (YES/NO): YES